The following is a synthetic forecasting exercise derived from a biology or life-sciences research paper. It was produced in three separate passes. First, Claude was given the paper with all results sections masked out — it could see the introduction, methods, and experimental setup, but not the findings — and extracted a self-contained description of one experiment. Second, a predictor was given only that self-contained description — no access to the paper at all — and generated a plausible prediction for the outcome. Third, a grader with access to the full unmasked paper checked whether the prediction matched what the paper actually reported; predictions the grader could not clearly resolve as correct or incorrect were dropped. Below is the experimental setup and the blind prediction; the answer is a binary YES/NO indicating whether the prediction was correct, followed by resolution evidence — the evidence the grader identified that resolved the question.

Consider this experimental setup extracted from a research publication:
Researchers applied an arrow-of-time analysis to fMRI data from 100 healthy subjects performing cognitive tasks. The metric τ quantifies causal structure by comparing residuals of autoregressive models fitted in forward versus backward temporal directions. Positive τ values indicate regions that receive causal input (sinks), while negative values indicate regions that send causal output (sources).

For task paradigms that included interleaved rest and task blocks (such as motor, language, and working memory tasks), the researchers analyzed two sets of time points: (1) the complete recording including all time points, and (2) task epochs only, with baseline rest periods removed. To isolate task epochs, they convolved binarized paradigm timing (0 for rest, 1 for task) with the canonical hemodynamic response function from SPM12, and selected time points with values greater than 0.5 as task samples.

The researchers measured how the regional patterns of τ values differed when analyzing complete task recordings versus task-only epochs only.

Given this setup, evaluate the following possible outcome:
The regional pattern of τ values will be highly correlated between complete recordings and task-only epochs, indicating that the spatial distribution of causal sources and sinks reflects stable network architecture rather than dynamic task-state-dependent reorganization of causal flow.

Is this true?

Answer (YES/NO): NO